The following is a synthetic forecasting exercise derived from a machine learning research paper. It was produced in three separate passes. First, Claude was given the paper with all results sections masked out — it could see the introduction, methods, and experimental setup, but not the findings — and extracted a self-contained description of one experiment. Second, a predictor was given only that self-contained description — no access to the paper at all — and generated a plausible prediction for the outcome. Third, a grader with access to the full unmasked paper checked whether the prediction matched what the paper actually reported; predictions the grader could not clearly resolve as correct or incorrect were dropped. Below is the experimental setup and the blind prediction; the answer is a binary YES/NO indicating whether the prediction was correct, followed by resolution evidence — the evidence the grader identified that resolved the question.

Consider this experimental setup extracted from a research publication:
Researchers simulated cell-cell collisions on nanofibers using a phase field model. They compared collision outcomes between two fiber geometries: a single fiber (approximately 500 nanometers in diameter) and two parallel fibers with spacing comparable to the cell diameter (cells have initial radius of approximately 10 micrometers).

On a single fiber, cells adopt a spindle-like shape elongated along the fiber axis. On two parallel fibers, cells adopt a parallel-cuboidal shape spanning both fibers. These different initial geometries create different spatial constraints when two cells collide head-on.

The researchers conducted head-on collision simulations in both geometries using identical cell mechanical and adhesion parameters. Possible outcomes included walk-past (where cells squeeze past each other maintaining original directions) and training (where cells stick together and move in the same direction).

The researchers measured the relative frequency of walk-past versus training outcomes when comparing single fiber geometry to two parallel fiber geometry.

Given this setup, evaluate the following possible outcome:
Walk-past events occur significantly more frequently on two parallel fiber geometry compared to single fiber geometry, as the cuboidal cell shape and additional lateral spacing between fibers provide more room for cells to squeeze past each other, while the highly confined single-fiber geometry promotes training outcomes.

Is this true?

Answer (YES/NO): YES